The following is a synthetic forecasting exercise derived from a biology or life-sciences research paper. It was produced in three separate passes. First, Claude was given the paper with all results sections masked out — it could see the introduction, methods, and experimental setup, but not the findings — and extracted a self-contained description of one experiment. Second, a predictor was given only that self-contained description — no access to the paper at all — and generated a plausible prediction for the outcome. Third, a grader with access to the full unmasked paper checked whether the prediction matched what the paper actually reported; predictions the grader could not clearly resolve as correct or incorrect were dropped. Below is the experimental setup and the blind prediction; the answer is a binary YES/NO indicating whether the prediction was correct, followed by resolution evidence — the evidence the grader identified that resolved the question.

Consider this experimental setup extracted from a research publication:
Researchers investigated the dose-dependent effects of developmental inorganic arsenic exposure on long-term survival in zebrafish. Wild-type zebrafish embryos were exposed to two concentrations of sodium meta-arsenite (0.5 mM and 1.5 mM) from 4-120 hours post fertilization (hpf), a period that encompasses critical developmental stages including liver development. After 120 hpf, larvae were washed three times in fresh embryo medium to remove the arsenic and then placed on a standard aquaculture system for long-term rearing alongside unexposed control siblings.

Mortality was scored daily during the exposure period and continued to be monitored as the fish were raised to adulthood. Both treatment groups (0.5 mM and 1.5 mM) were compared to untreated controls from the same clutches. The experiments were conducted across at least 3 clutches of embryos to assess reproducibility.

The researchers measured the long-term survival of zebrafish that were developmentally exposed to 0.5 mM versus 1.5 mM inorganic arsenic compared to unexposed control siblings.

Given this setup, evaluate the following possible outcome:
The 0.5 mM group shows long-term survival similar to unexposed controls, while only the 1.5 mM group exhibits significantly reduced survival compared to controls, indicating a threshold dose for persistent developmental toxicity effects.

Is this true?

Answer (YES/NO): YES